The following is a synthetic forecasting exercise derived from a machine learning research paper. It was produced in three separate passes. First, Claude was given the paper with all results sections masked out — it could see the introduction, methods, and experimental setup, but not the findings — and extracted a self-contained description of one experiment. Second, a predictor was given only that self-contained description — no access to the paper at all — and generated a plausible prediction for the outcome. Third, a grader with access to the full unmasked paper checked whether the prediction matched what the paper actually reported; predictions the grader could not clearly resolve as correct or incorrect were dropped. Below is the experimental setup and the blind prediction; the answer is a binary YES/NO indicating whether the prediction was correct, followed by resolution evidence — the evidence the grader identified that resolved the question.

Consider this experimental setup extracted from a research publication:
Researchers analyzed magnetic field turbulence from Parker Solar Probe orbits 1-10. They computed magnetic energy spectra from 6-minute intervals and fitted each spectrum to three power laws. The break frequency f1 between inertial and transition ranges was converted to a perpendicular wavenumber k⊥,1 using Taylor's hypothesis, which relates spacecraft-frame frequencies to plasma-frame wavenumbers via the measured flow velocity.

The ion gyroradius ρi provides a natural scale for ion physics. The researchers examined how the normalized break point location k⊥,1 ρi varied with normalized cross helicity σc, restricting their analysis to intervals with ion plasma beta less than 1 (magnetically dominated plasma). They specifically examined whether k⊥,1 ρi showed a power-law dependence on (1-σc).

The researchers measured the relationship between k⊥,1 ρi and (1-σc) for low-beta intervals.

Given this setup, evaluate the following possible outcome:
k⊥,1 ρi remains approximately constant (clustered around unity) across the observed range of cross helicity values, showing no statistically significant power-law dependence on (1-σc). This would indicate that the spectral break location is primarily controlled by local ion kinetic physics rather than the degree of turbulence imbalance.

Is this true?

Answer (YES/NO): NO